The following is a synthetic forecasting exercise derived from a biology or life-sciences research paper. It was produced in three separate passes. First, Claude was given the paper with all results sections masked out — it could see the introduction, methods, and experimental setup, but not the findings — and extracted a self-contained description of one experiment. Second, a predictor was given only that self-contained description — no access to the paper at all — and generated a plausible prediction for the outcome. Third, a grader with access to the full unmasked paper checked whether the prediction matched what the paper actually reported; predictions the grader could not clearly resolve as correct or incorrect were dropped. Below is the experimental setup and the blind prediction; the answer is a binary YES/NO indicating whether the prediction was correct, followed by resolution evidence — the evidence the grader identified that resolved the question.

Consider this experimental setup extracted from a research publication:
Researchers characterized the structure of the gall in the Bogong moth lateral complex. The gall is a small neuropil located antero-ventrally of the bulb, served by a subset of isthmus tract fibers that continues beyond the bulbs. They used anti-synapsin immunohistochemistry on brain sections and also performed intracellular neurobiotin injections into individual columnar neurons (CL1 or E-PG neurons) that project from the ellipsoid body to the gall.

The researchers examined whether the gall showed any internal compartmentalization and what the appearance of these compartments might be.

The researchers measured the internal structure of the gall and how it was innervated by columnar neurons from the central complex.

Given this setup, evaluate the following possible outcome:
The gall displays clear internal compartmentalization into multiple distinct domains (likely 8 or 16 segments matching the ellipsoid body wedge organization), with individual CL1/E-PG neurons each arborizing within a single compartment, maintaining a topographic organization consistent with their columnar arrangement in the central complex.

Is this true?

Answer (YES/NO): NO